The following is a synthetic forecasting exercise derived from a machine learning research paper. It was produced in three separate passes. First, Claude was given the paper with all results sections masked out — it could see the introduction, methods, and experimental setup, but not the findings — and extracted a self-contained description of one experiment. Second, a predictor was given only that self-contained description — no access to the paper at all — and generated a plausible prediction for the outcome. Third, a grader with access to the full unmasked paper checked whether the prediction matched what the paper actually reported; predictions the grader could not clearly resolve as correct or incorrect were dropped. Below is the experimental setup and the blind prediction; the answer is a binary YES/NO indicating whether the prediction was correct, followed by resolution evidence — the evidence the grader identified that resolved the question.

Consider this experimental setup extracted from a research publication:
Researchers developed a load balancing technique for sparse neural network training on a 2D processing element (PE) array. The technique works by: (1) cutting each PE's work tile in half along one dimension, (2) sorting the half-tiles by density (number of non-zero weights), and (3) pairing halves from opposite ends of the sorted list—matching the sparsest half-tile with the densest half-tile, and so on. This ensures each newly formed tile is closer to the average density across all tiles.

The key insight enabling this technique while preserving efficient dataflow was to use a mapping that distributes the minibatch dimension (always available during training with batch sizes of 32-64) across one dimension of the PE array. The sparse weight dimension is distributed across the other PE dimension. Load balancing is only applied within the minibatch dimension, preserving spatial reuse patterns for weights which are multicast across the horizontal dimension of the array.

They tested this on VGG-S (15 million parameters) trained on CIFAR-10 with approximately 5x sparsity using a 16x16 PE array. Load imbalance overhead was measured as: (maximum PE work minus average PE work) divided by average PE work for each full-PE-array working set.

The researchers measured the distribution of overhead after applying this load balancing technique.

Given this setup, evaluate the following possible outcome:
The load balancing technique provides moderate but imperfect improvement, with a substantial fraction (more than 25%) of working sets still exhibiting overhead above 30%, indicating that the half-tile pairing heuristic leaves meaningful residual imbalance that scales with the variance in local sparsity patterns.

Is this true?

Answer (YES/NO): NO